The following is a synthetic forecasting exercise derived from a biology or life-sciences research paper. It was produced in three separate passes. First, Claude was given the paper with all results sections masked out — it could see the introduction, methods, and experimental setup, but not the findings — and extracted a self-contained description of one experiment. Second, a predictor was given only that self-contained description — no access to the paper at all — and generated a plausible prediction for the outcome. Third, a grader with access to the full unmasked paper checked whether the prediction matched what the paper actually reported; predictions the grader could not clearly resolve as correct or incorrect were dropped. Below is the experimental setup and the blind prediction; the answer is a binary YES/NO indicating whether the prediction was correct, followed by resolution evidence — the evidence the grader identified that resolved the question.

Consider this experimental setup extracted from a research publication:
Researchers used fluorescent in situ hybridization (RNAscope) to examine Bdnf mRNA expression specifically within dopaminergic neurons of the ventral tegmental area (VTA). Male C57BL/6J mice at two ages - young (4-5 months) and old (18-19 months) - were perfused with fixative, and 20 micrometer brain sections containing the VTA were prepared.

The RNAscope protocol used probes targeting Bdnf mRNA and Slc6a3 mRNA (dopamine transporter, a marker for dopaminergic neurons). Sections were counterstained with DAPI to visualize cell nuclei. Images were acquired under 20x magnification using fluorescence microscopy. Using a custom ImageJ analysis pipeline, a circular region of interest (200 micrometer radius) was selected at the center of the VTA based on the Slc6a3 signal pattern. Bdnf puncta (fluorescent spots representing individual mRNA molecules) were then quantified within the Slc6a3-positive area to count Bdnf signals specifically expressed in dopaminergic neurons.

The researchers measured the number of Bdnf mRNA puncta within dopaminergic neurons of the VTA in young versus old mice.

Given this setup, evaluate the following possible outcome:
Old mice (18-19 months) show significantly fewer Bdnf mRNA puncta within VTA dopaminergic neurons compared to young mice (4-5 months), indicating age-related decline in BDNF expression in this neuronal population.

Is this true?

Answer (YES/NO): YES